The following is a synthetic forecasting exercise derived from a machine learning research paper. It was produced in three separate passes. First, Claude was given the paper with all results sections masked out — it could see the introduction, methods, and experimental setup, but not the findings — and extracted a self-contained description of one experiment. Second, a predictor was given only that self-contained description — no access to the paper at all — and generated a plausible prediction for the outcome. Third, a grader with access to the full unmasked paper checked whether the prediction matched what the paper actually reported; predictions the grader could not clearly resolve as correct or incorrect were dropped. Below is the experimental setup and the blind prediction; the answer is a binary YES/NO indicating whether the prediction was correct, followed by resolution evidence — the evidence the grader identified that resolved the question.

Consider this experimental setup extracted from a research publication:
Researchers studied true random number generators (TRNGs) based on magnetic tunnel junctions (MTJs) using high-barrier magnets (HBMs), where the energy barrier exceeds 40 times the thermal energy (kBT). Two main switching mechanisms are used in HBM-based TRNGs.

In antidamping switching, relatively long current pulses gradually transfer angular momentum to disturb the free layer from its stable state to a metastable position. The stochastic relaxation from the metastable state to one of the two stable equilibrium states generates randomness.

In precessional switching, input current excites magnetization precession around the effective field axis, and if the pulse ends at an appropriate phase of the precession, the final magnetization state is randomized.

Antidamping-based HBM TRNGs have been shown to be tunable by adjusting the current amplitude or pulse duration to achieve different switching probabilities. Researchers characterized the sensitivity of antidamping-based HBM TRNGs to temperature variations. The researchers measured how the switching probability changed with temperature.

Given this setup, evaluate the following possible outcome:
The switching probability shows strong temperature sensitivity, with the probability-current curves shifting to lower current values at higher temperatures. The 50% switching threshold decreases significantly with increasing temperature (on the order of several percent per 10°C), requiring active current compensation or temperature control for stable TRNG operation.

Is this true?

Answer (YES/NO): YES